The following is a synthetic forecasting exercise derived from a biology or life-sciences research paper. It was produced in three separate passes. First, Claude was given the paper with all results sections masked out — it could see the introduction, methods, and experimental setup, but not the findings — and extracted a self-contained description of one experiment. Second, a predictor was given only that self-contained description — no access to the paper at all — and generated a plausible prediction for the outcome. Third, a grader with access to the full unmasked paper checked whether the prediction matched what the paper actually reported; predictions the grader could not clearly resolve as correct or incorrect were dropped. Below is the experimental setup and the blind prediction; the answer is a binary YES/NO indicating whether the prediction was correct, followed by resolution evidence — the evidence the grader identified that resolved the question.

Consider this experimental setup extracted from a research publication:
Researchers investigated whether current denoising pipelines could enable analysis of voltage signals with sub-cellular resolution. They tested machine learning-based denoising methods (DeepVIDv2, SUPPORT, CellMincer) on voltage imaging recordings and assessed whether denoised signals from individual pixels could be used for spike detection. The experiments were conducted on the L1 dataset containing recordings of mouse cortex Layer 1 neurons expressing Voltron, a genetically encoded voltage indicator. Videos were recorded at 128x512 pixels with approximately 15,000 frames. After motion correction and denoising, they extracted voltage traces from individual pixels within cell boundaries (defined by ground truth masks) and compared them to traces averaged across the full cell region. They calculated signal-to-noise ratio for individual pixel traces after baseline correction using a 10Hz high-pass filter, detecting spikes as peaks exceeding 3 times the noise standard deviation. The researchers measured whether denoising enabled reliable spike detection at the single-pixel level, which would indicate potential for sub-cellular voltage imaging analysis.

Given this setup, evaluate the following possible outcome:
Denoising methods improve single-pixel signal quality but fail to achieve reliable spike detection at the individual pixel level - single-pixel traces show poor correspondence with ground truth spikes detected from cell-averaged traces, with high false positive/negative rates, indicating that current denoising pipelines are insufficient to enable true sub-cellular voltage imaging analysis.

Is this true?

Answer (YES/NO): NO